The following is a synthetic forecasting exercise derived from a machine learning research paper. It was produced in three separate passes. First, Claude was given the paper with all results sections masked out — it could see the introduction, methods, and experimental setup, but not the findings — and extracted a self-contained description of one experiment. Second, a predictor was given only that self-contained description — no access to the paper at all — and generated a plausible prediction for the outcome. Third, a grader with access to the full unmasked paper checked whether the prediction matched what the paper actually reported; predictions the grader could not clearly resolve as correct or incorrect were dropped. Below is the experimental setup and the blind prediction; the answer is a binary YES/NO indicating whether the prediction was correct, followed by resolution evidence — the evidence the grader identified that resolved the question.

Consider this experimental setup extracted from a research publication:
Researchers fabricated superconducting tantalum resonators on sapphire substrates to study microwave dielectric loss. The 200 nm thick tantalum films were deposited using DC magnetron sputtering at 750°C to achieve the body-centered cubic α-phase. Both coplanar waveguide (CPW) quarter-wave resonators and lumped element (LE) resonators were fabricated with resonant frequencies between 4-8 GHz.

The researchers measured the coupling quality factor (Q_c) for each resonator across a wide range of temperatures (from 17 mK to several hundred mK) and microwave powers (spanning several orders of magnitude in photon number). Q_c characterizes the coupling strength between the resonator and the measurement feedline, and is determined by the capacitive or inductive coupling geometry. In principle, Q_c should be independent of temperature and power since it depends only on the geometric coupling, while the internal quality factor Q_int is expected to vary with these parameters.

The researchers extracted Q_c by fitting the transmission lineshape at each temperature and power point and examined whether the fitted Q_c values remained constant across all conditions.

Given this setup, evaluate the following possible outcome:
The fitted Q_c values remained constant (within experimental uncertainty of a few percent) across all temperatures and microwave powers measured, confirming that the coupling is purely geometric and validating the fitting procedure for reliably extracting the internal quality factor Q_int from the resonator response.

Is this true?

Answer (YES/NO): YES